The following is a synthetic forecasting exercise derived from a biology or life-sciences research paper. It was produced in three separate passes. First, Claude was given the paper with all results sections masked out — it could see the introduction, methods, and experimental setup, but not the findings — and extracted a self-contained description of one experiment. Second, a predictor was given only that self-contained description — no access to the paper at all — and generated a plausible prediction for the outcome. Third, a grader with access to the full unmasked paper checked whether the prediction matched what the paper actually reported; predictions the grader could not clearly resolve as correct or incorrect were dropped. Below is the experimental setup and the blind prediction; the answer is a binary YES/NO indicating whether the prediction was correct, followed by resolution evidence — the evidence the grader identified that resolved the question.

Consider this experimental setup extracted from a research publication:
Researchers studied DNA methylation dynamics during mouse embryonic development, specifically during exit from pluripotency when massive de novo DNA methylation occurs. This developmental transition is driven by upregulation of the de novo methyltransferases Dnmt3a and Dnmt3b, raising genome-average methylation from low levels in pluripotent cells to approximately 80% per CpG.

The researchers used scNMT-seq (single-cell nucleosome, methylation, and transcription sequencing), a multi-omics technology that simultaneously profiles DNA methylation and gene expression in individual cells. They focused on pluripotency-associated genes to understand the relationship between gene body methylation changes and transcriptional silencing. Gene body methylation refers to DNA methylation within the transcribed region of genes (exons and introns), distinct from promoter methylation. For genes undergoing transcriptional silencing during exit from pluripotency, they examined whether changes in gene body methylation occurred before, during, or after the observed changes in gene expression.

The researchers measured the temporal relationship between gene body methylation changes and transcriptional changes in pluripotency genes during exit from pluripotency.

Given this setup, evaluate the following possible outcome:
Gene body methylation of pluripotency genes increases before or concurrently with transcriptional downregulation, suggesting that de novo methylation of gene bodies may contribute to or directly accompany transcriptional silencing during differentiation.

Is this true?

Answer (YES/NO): NO